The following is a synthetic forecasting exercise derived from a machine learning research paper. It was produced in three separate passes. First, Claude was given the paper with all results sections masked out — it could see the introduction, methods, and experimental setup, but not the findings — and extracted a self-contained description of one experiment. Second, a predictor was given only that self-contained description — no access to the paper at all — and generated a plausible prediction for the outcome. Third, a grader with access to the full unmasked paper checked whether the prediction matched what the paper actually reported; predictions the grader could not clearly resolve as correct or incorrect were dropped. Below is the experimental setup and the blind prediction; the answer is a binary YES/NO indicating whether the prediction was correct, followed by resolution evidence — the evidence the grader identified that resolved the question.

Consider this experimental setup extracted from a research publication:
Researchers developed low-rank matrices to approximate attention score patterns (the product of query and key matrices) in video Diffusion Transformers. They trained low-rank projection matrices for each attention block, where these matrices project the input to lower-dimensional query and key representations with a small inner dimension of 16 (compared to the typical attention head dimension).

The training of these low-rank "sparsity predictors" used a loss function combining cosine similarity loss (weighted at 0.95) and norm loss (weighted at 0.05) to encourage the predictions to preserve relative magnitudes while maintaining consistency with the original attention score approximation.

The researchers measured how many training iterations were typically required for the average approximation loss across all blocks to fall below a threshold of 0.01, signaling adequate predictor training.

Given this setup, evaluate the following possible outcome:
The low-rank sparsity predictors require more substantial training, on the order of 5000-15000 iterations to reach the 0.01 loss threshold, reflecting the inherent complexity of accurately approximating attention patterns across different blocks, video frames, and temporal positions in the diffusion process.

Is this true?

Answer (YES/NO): YES